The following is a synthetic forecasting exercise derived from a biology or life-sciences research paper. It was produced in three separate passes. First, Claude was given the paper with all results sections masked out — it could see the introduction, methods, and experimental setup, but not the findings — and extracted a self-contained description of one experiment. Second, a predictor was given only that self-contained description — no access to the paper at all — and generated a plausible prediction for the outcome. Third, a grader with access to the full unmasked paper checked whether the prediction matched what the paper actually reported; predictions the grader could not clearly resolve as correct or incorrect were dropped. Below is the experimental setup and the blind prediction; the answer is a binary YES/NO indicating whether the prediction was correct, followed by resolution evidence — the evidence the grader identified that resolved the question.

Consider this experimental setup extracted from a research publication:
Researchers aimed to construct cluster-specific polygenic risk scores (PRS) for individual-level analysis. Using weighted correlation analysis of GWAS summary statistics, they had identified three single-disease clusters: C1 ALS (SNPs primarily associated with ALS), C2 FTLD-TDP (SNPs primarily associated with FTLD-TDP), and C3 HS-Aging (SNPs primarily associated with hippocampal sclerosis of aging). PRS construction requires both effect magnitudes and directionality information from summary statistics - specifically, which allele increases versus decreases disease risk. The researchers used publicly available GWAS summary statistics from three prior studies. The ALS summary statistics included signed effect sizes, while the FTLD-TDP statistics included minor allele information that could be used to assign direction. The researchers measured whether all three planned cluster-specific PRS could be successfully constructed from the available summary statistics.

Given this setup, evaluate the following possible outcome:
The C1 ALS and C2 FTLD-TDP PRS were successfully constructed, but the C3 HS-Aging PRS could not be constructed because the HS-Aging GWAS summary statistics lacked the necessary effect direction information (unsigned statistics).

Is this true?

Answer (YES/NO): YES